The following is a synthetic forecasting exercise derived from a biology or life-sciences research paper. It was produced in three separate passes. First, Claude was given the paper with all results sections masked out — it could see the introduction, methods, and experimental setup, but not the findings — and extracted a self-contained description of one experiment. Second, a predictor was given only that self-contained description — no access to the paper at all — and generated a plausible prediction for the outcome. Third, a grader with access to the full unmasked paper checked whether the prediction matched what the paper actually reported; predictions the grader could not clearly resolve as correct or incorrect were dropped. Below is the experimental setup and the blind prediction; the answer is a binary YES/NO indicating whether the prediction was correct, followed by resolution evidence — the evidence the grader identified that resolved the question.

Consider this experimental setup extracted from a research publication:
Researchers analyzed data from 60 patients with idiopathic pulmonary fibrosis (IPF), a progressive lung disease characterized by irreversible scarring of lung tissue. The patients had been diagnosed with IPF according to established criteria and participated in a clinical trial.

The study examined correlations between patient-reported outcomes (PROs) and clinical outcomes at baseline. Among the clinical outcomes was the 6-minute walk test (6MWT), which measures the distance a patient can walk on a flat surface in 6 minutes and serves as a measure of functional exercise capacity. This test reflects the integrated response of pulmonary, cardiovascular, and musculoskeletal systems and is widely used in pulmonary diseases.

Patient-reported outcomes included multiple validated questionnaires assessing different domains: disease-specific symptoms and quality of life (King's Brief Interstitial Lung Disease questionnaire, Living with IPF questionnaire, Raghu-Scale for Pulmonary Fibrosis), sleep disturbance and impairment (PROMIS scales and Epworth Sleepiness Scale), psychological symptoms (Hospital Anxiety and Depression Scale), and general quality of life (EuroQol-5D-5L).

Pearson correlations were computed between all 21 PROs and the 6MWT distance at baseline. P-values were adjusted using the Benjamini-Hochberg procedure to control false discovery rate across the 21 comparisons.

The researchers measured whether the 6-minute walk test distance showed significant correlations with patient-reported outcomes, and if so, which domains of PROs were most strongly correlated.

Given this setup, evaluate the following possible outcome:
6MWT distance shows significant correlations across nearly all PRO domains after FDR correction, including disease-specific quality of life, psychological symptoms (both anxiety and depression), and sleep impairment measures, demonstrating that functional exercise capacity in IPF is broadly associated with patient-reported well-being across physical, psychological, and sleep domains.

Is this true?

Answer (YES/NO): NO